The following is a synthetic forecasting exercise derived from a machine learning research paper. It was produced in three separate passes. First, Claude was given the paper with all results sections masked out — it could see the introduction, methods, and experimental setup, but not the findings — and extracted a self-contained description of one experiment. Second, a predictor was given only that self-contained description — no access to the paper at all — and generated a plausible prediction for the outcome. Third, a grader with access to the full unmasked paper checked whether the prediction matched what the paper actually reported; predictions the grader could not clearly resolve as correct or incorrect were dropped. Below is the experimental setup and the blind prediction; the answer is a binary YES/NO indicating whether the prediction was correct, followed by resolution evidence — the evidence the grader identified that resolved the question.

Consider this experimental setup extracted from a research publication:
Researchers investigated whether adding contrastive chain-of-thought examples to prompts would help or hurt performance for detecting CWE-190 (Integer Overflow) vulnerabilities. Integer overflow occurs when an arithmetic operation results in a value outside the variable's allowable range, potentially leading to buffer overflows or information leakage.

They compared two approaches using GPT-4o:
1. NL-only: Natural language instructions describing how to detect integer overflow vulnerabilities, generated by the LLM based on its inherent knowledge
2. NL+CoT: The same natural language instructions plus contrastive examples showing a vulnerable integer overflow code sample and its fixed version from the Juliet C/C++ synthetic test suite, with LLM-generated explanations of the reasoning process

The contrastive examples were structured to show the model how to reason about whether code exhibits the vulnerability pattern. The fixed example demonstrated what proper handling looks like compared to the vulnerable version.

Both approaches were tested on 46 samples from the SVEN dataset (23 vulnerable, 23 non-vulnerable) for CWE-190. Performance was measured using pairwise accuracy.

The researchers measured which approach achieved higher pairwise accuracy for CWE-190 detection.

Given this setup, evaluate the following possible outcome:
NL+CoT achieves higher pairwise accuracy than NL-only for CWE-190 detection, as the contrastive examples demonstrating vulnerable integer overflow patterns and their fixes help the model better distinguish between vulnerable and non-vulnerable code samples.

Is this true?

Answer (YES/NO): YES